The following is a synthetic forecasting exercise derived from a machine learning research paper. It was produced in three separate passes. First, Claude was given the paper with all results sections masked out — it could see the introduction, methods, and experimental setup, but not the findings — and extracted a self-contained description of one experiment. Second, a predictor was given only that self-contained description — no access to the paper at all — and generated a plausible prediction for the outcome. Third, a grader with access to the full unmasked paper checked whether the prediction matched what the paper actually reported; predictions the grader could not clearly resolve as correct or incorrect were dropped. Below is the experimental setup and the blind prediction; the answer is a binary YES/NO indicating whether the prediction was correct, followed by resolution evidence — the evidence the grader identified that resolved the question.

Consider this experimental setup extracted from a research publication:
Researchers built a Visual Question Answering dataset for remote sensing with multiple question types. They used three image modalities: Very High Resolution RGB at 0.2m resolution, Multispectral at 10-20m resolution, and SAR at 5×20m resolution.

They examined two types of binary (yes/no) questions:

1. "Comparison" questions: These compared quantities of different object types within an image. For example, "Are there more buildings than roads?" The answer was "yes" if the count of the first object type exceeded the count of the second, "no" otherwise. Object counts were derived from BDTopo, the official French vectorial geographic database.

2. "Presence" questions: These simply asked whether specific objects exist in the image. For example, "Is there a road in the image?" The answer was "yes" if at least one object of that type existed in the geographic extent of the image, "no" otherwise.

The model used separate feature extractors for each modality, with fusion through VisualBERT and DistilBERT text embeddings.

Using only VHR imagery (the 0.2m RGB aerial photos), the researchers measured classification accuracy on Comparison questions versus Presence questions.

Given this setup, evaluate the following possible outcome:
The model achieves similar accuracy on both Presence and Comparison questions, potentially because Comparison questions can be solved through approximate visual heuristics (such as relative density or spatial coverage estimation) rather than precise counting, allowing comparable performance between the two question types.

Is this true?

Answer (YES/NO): YES